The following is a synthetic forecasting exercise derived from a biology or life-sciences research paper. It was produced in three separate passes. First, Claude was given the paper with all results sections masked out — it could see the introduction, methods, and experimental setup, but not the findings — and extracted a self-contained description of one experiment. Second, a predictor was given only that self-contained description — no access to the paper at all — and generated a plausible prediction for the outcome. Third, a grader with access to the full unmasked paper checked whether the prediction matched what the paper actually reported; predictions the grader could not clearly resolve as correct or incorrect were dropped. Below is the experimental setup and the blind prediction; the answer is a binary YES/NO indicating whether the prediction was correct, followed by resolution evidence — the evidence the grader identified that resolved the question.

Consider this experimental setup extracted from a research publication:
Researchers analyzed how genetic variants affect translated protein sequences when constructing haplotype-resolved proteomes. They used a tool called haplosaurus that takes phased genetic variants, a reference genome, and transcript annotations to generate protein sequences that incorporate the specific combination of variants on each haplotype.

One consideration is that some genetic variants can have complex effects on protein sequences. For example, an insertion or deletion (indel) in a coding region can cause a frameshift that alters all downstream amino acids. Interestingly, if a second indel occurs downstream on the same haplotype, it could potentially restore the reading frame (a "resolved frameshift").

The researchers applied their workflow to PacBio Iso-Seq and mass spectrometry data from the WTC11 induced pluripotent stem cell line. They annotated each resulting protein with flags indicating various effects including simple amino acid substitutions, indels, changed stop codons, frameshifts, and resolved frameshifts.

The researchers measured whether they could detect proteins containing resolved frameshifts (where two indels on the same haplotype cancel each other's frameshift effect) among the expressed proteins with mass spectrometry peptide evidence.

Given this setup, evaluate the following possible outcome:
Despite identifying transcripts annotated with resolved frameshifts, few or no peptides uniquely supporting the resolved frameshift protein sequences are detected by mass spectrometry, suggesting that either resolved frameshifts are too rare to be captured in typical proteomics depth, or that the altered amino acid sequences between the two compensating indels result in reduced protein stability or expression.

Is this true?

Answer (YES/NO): NO